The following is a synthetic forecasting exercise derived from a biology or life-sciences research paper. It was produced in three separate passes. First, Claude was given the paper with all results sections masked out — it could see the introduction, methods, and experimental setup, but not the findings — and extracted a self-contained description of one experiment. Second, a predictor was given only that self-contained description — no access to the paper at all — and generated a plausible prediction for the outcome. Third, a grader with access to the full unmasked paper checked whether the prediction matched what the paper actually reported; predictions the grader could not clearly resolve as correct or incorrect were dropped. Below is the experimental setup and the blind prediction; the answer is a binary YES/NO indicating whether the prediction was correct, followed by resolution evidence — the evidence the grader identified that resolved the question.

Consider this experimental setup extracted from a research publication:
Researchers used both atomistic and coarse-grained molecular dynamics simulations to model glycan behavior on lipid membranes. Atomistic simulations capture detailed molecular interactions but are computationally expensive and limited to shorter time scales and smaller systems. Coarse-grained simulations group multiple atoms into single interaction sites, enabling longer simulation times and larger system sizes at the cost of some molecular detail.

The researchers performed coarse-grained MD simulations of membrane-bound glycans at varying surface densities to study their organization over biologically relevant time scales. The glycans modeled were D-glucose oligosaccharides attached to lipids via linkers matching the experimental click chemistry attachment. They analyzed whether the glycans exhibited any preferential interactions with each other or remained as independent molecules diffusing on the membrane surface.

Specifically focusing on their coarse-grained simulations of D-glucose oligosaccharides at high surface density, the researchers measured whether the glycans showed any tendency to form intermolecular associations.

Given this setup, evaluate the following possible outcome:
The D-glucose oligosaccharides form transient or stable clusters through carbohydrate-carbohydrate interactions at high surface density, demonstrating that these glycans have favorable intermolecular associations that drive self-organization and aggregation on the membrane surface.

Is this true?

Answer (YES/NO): YES